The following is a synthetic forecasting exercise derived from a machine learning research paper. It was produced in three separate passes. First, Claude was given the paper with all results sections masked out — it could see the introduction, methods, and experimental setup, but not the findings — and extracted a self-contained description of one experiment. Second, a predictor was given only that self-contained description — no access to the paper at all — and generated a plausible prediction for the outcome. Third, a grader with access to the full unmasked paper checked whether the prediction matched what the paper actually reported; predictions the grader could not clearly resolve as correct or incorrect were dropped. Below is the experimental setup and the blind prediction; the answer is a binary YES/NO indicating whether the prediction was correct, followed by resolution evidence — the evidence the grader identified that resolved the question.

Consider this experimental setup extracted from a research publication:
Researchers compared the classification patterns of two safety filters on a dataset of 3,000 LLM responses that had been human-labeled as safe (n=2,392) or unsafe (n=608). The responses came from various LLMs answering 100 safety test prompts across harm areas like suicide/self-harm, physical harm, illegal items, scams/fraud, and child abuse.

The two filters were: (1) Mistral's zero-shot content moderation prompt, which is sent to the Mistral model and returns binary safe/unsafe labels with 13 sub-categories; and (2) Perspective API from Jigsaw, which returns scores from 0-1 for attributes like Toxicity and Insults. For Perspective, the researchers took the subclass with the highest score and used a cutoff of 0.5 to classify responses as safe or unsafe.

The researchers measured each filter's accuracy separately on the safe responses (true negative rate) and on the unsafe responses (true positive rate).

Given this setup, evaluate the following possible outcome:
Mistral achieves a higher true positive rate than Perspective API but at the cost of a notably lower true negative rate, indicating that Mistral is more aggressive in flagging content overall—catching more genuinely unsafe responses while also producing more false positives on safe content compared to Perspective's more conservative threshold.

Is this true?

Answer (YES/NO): YES